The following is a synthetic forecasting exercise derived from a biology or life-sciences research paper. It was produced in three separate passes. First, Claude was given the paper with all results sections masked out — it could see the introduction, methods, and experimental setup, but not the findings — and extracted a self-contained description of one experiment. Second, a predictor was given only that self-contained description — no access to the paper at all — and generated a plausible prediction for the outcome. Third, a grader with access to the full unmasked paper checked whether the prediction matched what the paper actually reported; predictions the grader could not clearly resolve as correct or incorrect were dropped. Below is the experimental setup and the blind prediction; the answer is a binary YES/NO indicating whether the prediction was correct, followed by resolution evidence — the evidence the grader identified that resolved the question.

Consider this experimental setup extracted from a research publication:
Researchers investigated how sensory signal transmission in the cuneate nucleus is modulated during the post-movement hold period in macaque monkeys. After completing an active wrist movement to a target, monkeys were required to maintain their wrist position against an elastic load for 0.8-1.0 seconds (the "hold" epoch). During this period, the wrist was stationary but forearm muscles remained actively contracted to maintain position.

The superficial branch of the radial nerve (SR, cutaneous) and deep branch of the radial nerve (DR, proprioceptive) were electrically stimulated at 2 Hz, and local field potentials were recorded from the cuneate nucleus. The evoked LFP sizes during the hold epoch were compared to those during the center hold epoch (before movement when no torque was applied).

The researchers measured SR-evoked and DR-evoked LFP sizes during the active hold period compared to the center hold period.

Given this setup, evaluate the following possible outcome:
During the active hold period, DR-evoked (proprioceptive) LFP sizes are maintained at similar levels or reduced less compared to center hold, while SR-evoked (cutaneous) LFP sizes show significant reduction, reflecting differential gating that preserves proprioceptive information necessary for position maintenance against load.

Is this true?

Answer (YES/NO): NO